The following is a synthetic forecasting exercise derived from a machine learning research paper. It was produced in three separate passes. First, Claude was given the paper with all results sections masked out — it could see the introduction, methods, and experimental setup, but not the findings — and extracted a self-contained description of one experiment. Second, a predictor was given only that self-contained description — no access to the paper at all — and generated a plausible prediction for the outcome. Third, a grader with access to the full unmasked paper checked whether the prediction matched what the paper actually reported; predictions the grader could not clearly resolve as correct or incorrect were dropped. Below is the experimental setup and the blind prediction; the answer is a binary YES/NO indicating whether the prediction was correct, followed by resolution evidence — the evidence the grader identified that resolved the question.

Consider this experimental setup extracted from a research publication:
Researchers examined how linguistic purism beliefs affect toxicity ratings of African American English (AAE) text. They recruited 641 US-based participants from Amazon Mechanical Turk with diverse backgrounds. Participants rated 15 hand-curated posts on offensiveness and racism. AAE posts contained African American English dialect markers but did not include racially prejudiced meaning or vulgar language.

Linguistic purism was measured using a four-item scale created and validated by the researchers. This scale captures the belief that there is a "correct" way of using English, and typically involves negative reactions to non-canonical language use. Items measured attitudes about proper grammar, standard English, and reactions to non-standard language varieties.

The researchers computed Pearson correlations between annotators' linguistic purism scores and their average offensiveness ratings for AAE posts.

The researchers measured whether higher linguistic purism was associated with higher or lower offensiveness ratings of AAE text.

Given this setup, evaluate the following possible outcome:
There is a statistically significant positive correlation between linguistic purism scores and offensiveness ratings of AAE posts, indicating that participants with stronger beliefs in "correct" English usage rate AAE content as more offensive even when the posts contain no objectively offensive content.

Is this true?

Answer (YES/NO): NO